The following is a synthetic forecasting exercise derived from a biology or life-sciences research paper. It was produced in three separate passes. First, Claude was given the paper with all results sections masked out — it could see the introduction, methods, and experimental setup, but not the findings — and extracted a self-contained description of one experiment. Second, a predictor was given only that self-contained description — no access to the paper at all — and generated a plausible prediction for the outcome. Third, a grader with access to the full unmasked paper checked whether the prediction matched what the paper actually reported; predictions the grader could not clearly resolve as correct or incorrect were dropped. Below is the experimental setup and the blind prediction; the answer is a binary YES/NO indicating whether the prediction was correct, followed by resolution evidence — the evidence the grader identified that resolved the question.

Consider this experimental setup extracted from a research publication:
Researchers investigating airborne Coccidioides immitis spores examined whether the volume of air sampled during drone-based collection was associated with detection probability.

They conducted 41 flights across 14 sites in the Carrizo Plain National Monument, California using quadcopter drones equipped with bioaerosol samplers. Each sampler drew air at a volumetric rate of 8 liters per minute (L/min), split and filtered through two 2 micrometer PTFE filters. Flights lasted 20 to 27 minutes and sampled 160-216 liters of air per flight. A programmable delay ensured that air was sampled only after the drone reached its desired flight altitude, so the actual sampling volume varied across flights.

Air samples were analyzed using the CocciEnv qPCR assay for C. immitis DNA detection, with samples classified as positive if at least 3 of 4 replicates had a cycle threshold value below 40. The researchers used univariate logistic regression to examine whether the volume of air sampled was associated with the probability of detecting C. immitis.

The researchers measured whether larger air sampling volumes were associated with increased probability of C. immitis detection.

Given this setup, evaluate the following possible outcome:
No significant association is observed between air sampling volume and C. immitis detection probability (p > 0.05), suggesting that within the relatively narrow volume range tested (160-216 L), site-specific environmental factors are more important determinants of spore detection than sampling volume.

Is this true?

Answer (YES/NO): YES